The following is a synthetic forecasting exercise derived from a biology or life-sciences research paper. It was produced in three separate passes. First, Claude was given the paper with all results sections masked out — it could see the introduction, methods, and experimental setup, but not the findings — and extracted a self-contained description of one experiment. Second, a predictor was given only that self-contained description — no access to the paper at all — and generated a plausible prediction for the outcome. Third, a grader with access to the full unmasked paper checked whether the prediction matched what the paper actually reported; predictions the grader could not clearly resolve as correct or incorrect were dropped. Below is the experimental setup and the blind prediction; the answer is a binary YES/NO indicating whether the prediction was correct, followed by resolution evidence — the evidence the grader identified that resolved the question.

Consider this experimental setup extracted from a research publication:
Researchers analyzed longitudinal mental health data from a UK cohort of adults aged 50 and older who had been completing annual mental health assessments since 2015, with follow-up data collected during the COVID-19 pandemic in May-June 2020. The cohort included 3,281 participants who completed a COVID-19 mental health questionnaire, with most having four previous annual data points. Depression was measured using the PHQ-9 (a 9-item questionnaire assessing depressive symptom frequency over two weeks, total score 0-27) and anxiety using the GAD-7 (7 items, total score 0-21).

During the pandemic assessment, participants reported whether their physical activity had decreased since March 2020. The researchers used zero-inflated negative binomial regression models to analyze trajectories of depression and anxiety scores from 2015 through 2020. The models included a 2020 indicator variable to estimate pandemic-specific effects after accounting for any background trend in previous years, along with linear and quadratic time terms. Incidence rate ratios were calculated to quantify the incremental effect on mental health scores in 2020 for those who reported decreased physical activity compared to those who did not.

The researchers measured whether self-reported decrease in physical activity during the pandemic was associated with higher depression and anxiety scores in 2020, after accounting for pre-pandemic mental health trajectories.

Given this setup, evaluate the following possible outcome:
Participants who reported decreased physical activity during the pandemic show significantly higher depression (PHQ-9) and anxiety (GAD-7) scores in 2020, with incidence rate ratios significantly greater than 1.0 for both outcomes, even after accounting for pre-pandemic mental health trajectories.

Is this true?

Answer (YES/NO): YES